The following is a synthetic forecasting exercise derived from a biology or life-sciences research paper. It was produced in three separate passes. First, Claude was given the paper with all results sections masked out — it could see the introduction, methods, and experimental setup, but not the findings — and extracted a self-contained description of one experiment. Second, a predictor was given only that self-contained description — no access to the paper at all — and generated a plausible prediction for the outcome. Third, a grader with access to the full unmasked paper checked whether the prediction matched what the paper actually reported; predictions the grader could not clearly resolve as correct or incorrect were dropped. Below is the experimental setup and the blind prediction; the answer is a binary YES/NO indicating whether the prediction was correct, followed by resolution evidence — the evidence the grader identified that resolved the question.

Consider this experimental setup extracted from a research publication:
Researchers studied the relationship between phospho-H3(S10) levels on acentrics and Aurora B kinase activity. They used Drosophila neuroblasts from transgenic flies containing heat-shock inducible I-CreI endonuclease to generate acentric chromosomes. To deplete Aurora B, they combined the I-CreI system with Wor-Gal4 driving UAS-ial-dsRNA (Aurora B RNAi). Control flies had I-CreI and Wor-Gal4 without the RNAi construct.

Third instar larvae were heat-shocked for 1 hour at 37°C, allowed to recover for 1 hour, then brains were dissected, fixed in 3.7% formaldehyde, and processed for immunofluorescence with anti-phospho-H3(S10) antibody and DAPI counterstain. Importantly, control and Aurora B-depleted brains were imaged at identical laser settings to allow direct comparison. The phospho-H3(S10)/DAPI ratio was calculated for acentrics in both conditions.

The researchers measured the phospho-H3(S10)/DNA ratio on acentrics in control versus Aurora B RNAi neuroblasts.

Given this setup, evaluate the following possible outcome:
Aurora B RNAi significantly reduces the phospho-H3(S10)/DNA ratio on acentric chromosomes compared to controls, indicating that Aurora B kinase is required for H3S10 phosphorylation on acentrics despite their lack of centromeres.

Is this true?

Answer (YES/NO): YES